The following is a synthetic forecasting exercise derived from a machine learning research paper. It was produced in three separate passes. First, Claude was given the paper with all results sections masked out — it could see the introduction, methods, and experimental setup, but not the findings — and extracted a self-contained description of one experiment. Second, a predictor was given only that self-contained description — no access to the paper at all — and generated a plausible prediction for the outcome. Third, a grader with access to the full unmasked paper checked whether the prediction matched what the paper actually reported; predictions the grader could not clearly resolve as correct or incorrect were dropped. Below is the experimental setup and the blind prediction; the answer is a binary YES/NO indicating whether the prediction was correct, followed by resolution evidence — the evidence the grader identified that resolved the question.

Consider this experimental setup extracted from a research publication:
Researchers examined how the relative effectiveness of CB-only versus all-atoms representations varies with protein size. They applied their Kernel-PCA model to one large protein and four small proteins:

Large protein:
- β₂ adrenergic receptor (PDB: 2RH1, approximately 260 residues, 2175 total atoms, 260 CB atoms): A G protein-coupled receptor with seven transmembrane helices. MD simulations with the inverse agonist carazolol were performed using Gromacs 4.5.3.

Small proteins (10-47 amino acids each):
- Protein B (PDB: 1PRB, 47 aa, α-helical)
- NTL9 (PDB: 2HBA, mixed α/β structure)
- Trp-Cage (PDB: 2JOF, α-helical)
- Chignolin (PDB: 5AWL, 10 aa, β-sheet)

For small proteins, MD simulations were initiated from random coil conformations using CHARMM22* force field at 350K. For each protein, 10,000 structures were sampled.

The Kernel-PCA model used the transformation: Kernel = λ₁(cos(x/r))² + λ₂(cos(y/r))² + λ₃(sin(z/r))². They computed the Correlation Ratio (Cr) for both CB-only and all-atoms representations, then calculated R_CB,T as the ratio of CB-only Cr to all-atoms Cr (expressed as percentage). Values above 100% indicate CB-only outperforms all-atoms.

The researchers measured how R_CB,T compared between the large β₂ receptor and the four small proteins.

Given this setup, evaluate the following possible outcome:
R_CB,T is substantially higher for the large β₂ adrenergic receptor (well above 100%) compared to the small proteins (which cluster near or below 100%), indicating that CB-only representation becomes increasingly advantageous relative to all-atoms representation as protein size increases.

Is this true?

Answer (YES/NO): YES